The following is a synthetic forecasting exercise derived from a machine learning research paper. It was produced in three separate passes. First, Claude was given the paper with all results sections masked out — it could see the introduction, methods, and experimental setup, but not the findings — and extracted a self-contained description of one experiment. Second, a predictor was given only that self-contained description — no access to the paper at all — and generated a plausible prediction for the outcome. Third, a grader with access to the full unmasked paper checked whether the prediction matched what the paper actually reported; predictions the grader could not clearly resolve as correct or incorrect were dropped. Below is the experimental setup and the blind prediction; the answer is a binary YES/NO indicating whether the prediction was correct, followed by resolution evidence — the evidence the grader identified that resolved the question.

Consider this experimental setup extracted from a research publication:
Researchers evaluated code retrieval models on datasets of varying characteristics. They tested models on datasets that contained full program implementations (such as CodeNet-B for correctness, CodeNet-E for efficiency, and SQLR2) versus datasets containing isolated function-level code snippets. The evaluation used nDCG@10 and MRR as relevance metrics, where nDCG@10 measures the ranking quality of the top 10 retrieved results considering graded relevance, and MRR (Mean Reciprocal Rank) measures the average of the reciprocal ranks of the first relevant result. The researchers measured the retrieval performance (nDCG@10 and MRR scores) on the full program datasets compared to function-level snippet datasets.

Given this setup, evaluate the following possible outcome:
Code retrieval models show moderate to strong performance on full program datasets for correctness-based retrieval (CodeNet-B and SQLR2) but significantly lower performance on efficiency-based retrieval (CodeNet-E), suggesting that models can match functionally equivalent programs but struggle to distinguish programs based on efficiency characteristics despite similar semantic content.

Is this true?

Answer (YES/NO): NO